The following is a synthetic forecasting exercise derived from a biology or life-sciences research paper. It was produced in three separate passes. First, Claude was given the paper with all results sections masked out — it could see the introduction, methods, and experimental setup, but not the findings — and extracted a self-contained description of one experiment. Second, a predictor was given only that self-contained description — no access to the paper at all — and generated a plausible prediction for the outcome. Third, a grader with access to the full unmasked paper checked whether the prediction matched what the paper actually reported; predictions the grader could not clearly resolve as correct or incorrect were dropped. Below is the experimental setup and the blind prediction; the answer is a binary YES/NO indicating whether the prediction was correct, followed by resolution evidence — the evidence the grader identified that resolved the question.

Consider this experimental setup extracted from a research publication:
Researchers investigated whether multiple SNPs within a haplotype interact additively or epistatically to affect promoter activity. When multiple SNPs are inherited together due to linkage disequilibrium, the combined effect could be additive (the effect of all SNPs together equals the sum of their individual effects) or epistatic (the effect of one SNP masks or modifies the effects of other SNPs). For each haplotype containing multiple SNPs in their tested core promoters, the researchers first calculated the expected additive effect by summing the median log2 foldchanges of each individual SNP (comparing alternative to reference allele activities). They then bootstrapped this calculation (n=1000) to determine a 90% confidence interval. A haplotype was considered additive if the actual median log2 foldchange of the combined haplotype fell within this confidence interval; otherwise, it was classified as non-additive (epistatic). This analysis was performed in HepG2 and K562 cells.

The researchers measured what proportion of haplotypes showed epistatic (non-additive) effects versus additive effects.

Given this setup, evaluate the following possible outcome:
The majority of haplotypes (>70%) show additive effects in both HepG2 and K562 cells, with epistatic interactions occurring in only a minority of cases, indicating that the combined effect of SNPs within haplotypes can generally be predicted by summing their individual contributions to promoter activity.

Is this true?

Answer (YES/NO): YES